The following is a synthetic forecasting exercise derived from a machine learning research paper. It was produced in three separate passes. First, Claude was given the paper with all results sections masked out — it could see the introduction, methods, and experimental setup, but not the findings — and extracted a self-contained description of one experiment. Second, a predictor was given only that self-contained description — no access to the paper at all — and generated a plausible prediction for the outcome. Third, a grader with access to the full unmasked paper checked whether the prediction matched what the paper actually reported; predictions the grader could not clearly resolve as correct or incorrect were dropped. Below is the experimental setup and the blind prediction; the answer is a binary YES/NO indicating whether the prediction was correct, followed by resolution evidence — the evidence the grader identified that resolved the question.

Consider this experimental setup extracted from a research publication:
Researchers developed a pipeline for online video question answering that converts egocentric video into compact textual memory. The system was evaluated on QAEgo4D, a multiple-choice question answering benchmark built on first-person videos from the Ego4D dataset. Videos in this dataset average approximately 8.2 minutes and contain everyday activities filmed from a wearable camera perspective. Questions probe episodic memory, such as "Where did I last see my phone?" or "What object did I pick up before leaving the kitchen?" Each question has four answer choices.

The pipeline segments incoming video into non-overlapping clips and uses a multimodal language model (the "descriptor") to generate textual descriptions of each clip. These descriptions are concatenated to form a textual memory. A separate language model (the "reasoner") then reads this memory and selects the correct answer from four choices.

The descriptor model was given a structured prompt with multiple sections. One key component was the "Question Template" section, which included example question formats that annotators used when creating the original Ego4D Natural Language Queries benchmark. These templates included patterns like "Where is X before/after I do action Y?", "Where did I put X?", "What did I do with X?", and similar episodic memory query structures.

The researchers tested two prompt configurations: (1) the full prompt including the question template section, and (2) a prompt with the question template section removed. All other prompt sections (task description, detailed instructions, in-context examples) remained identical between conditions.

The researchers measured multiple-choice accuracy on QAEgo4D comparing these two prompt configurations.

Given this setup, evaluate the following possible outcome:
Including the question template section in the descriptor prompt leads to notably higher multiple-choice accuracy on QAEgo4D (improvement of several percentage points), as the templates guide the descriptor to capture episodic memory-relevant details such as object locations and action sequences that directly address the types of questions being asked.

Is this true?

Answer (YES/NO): YES